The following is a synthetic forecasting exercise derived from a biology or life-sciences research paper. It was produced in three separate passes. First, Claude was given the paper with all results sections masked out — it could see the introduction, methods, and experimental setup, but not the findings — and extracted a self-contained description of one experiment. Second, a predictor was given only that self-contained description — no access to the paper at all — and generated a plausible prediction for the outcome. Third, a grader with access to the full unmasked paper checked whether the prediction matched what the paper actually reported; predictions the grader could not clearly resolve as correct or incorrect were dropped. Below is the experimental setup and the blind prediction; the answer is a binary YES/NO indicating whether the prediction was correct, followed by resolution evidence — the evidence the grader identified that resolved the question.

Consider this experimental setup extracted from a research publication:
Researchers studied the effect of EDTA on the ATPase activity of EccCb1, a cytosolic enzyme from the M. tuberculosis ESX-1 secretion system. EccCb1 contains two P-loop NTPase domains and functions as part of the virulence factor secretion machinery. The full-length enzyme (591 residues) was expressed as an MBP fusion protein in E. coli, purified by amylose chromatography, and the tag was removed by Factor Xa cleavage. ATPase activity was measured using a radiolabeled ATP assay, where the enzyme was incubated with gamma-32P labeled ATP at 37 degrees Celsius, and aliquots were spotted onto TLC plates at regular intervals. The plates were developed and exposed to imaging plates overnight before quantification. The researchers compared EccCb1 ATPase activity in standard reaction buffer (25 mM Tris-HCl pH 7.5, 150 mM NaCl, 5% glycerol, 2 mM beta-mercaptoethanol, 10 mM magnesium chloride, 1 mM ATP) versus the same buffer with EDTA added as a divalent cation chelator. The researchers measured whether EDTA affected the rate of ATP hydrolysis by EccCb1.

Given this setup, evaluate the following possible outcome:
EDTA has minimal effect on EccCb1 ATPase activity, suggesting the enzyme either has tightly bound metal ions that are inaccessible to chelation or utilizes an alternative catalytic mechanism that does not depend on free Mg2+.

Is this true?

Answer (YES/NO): NO